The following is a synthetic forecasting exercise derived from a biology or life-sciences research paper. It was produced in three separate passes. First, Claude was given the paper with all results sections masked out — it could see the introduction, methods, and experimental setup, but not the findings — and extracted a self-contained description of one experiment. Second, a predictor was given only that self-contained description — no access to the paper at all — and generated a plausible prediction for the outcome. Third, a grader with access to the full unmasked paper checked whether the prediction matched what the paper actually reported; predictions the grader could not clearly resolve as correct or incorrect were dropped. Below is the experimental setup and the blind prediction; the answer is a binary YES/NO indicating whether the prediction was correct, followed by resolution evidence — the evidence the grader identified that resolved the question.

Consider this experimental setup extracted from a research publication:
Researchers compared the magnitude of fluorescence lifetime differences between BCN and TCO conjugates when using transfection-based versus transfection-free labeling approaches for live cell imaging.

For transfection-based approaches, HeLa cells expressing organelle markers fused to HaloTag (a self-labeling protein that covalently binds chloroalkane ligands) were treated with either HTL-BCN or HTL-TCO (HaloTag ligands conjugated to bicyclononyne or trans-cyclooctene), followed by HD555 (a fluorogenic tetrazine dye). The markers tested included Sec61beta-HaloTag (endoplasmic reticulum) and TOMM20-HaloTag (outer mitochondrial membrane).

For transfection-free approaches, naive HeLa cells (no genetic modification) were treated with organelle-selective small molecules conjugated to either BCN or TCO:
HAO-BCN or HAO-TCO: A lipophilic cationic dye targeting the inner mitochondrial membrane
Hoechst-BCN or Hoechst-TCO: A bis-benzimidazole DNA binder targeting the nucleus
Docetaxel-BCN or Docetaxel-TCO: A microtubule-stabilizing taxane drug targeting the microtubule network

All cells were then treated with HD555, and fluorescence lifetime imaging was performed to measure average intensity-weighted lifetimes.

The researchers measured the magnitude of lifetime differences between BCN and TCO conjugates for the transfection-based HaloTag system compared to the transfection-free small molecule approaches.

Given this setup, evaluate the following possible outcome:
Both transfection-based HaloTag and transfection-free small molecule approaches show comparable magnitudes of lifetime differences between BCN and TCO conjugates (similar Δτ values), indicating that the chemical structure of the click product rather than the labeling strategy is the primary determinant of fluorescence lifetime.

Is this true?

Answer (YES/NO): NO